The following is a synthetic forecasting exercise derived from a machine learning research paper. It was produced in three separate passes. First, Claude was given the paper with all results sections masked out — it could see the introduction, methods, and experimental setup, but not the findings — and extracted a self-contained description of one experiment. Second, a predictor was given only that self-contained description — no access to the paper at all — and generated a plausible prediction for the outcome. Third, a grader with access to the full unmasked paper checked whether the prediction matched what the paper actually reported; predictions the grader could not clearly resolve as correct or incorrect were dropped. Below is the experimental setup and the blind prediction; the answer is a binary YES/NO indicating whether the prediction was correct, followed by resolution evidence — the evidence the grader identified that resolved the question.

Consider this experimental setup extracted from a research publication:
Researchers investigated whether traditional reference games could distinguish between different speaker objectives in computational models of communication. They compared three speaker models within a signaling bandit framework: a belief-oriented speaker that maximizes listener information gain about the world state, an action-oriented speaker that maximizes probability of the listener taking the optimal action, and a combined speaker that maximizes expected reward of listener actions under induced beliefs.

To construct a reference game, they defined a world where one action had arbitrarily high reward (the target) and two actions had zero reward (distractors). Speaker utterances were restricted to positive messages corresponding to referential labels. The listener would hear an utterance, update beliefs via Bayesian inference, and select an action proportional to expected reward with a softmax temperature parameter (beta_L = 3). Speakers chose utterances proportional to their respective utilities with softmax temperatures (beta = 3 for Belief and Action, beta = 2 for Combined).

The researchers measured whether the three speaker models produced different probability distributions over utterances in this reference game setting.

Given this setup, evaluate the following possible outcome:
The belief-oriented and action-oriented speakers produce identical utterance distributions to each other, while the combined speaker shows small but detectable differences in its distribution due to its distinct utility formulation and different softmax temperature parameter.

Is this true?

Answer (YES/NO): NO